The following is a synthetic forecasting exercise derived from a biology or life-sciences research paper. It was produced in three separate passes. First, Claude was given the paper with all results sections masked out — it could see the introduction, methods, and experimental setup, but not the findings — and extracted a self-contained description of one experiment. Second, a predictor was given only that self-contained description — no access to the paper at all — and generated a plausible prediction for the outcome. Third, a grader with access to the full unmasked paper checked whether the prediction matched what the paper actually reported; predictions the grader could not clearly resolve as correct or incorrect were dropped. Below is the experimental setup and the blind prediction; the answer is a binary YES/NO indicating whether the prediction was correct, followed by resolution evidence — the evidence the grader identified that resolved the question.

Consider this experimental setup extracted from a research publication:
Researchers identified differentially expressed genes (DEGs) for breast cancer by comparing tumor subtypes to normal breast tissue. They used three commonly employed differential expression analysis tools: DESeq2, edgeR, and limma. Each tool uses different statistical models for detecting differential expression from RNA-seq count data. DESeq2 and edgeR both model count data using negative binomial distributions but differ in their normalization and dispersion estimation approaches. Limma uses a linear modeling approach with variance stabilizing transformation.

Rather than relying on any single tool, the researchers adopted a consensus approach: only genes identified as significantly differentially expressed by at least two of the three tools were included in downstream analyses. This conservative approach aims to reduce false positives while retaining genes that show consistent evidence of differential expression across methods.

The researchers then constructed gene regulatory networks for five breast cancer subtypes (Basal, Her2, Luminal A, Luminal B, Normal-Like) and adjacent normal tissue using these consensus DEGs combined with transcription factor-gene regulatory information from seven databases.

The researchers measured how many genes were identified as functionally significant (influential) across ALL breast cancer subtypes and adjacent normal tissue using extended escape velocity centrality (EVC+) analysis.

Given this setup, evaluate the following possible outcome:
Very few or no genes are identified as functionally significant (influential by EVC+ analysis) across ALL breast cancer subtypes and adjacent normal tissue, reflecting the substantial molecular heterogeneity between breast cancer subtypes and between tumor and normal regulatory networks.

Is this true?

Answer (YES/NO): NO